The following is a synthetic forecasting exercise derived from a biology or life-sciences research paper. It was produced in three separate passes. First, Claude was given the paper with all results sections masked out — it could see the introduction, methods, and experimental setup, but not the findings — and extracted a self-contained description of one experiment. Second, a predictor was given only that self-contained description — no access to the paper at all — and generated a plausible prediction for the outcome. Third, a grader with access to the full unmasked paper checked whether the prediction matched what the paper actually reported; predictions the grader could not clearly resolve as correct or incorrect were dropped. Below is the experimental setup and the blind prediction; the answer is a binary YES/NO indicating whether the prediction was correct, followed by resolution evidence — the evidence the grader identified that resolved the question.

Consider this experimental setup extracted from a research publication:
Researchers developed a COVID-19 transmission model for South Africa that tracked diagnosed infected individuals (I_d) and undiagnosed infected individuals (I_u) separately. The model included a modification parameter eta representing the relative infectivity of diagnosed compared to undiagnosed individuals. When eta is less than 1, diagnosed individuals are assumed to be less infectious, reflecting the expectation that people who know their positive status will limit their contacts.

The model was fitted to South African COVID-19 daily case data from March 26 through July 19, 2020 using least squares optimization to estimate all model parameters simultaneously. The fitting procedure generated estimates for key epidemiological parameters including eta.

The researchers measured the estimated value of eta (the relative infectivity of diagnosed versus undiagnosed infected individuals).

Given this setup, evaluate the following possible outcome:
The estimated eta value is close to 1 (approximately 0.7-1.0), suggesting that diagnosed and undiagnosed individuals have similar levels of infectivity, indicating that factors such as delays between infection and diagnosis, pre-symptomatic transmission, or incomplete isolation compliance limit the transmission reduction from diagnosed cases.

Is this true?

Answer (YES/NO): NO